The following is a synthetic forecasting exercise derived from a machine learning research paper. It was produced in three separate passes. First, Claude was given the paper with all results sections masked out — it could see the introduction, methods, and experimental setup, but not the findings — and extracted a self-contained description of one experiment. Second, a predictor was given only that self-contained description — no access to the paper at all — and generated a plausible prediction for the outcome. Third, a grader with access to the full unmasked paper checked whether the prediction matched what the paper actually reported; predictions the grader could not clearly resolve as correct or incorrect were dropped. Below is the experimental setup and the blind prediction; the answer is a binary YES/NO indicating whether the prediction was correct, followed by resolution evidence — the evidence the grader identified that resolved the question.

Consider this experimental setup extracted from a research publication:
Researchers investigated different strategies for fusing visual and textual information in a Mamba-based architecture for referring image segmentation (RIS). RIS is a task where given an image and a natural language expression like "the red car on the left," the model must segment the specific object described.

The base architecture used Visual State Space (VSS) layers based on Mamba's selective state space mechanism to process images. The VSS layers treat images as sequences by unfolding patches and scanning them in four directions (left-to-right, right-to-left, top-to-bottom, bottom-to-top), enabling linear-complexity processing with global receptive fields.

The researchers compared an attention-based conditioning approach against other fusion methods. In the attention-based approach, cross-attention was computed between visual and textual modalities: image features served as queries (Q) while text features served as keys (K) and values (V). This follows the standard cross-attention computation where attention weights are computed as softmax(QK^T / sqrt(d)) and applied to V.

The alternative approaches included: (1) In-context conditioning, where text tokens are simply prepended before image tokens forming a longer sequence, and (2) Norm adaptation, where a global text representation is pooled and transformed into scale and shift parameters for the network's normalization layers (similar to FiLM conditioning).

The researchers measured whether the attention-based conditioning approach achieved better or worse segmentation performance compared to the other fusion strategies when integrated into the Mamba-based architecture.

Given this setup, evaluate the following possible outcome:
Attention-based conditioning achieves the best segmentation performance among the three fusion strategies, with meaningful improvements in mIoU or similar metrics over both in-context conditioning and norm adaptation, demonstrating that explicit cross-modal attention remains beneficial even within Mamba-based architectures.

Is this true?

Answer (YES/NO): NO